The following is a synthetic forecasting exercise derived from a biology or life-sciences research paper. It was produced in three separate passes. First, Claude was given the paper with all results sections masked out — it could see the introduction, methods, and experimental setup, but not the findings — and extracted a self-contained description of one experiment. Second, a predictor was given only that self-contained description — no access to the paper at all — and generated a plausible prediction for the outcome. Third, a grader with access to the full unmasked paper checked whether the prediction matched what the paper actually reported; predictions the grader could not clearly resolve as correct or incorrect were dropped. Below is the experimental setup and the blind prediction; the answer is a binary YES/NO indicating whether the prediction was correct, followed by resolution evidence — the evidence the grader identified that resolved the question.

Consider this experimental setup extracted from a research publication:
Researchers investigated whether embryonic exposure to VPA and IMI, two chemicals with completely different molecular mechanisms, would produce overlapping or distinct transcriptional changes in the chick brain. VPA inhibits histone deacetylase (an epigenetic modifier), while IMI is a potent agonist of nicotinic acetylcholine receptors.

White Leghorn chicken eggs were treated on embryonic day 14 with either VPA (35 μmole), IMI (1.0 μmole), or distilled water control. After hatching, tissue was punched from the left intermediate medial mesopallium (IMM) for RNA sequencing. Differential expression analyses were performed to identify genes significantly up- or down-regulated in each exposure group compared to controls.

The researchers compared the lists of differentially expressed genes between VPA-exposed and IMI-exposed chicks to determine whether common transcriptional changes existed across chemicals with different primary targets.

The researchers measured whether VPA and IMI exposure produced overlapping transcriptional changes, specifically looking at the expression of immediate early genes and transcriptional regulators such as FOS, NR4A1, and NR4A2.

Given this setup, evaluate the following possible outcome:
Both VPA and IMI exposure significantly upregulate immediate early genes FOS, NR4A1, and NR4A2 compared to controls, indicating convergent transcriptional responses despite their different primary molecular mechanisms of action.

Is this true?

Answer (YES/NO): NO